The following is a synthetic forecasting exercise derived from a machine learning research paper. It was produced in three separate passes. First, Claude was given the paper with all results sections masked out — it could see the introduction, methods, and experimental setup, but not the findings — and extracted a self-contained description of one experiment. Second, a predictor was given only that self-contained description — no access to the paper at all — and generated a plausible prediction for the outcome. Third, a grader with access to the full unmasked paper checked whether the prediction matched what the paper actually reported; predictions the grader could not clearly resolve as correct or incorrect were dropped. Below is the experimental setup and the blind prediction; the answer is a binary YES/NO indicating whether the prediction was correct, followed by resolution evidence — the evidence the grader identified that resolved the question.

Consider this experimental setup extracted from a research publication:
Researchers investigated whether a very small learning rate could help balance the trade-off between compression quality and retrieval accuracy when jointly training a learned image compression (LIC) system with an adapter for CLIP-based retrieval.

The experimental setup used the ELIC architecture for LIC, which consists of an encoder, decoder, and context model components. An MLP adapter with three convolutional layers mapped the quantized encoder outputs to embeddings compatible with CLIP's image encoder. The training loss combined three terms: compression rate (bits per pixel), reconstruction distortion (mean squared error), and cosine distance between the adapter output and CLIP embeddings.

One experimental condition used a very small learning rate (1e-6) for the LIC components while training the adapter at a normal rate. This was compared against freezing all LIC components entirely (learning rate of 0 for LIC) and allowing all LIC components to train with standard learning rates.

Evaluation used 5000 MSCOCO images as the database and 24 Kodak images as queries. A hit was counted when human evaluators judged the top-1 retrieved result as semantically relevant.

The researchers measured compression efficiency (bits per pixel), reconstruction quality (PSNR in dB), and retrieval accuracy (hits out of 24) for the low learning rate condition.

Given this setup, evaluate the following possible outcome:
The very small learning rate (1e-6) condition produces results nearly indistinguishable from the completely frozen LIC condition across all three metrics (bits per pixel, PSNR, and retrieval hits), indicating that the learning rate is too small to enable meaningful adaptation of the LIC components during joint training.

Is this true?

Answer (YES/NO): NO